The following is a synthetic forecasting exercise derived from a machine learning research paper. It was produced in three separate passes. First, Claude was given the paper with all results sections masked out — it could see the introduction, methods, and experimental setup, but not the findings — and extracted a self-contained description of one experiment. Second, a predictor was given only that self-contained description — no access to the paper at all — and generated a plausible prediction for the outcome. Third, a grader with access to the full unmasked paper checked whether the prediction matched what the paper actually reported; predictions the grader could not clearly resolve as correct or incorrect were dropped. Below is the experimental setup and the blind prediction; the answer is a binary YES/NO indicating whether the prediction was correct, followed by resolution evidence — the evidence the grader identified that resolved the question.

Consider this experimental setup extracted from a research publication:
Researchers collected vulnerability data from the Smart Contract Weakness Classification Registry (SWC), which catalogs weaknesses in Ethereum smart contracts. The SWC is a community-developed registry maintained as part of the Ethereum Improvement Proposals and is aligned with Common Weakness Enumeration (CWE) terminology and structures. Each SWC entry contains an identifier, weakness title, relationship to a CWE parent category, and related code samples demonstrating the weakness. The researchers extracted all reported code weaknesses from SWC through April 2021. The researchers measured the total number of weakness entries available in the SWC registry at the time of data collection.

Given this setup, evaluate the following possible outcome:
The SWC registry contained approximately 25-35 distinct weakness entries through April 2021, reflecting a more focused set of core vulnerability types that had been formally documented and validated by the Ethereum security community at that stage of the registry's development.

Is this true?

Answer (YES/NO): NO